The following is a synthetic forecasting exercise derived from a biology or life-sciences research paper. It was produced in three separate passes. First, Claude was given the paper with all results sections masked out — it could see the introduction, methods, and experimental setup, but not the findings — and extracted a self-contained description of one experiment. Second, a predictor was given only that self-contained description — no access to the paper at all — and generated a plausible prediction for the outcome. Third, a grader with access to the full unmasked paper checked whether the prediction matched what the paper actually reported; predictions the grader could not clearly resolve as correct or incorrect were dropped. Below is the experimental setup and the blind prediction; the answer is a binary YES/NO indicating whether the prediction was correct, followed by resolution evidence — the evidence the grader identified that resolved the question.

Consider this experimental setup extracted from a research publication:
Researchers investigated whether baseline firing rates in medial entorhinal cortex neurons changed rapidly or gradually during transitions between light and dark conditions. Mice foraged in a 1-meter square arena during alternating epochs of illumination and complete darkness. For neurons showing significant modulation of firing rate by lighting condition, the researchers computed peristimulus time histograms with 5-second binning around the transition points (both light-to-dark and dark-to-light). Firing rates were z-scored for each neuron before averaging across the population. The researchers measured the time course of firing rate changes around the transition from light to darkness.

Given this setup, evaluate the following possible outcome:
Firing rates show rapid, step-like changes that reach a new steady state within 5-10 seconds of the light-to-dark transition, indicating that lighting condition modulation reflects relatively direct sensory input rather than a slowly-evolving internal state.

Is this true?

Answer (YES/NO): YES